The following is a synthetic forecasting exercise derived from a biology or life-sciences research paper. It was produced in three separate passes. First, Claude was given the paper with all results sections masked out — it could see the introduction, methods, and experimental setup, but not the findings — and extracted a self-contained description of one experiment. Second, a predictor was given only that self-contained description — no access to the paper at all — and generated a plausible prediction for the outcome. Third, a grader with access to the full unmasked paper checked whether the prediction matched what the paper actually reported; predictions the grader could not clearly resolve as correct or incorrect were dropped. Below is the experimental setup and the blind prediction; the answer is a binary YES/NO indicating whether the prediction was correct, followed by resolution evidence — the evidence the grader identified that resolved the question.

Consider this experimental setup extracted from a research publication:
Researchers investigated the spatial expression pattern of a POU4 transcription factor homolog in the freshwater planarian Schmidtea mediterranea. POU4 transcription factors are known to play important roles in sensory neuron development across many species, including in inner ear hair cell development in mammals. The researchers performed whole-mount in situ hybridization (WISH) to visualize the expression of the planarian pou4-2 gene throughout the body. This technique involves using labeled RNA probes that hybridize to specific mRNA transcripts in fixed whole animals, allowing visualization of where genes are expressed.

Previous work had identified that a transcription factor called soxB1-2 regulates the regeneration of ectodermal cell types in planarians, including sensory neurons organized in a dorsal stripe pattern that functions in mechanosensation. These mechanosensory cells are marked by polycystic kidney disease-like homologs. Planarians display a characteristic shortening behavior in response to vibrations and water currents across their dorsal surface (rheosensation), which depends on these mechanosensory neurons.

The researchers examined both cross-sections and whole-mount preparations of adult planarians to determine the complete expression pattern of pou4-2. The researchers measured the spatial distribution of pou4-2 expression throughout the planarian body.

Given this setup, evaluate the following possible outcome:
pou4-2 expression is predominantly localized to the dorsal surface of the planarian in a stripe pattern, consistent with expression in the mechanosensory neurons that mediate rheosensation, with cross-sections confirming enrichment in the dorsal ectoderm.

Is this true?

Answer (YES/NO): NO